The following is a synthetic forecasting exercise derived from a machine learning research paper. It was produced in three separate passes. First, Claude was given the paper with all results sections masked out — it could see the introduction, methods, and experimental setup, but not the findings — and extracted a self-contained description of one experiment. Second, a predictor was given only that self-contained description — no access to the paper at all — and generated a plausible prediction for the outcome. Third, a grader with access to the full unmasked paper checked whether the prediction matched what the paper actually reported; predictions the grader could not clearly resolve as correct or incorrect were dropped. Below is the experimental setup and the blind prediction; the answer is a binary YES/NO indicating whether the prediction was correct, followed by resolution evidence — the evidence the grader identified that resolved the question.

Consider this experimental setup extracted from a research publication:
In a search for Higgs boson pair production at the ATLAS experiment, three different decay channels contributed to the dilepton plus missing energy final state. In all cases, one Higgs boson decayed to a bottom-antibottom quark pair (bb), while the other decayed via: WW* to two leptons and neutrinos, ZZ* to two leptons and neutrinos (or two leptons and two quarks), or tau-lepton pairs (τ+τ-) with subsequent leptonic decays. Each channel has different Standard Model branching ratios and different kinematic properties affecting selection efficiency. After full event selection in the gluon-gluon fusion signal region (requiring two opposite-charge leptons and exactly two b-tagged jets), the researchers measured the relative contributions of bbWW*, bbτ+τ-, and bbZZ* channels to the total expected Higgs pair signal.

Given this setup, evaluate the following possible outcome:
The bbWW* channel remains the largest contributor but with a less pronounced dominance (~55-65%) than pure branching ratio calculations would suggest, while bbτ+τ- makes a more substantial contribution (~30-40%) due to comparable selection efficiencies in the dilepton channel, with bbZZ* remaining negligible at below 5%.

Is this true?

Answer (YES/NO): NO